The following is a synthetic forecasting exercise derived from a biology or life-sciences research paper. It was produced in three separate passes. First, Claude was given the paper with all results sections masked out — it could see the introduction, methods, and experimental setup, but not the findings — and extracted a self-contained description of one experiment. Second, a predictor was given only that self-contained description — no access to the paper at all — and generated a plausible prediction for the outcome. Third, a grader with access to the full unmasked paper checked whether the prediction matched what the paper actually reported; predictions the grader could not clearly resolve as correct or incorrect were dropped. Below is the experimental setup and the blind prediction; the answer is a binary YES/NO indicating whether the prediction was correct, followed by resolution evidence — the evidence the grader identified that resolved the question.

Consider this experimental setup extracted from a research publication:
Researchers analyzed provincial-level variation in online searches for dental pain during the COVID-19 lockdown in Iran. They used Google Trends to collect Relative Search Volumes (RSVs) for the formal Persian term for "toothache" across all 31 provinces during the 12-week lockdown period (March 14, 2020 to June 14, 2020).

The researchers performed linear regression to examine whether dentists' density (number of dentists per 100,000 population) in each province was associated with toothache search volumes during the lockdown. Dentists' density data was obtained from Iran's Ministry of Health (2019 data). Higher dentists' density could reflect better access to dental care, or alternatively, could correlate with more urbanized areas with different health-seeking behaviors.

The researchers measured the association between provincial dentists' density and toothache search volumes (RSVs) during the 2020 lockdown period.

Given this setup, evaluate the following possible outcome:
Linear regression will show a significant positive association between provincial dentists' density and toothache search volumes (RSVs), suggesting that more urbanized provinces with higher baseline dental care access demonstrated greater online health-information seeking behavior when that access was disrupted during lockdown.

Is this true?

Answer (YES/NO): NO